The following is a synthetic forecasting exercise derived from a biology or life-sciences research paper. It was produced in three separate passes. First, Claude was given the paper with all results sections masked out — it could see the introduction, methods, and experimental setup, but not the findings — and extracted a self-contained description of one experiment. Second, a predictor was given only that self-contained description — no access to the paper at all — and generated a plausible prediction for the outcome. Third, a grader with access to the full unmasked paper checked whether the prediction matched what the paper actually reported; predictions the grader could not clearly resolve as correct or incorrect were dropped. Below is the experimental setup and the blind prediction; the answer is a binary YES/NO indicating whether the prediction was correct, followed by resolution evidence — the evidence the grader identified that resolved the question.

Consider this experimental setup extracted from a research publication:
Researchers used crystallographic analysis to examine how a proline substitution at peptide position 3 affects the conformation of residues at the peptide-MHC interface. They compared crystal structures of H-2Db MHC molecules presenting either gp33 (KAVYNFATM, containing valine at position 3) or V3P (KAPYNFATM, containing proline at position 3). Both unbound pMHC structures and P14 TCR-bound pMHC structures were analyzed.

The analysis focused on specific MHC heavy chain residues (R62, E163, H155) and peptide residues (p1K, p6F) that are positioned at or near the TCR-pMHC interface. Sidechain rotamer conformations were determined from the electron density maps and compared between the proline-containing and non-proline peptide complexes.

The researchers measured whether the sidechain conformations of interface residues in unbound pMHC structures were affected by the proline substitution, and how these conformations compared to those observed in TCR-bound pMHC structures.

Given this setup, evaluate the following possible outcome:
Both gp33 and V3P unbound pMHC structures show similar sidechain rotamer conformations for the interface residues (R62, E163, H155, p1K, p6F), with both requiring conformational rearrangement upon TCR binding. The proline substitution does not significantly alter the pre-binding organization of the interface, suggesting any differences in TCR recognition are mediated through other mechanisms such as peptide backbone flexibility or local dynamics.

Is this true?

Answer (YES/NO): NO